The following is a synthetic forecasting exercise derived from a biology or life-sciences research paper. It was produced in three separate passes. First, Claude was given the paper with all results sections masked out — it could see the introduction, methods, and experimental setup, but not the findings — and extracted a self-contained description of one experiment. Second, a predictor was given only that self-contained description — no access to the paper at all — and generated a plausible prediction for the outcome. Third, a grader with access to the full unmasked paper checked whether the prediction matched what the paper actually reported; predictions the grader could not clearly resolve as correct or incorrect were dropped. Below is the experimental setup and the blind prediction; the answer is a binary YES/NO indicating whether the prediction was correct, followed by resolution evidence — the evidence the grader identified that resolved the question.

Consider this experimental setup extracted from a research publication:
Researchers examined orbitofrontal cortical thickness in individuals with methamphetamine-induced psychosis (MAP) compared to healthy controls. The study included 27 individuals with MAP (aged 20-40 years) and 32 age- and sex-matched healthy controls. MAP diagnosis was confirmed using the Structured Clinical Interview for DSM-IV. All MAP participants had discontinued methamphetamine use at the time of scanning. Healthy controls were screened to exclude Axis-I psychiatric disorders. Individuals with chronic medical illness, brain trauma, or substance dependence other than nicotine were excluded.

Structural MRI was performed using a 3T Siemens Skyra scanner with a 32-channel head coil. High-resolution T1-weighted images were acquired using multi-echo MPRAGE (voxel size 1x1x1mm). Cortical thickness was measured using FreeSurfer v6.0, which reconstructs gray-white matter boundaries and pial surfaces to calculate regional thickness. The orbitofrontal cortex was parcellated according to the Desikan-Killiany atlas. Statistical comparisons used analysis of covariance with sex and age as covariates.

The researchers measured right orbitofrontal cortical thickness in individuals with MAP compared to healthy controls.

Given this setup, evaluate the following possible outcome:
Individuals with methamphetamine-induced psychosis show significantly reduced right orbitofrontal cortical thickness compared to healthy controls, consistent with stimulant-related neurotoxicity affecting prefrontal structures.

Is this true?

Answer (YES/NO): NO